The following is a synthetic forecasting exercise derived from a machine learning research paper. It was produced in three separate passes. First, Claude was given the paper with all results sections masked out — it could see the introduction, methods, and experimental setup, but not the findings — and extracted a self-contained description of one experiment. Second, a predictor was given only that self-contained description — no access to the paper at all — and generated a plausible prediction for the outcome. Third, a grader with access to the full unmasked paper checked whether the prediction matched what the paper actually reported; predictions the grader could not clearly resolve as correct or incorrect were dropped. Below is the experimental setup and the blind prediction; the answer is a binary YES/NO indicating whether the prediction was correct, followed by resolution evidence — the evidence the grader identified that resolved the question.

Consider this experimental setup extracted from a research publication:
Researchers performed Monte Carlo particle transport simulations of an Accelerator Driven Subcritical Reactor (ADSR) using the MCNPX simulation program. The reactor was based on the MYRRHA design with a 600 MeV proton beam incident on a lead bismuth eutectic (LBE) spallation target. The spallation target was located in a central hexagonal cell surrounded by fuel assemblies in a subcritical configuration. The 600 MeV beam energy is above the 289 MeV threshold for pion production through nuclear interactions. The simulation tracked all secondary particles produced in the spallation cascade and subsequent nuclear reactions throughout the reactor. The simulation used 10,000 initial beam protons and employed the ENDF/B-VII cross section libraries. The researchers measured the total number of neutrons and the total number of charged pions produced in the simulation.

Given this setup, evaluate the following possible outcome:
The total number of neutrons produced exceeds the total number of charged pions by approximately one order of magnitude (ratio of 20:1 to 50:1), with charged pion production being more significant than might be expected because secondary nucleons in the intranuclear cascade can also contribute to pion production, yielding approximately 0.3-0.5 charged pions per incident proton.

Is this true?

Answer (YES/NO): NO